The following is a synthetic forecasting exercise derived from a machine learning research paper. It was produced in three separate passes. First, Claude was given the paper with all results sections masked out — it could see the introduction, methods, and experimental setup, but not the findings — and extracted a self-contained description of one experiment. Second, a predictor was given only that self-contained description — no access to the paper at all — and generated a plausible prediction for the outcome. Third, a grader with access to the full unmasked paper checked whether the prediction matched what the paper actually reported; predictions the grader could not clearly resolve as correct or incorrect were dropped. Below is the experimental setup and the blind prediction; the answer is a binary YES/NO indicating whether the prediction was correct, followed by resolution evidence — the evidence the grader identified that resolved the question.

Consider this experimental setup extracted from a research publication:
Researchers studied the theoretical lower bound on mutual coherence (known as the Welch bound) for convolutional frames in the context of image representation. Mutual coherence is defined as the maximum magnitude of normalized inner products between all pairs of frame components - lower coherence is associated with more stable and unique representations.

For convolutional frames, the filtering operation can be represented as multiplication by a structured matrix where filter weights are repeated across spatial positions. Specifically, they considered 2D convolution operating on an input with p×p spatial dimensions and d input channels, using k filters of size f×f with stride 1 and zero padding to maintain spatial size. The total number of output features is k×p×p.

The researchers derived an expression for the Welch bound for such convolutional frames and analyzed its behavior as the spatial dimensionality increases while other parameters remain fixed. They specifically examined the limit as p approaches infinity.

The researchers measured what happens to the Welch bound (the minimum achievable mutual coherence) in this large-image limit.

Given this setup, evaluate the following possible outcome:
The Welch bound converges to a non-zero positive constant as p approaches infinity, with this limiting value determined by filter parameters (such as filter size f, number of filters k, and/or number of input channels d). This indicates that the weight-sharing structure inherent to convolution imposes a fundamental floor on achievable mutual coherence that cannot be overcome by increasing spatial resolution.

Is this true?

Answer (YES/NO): YES